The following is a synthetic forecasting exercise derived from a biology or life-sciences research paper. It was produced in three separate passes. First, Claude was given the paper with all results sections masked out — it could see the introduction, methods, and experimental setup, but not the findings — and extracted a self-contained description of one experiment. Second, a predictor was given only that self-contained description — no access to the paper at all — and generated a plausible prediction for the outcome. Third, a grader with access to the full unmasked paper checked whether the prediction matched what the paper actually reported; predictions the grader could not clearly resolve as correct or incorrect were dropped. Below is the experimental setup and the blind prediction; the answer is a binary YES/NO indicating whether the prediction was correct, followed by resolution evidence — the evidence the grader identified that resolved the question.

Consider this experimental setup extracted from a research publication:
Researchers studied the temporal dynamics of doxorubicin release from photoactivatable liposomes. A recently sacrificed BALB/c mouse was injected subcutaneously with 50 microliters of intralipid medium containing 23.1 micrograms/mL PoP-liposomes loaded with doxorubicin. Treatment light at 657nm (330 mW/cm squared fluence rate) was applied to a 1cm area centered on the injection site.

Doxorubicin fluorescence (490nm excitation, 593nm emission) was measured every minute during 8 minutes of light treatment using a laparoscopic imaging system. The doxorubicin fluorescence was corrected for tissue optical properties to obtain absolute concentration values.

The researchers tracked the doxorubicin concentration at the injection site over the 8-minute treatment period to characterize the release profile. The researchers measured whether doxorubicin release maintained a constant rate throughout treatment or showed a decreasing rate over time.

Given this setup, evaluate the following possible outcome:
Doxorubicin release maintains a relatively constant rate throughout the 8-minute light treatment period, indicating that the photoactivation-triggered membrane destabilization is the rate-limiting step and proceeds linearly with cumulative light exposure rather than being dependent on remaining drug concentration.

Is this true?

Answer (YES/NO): NO